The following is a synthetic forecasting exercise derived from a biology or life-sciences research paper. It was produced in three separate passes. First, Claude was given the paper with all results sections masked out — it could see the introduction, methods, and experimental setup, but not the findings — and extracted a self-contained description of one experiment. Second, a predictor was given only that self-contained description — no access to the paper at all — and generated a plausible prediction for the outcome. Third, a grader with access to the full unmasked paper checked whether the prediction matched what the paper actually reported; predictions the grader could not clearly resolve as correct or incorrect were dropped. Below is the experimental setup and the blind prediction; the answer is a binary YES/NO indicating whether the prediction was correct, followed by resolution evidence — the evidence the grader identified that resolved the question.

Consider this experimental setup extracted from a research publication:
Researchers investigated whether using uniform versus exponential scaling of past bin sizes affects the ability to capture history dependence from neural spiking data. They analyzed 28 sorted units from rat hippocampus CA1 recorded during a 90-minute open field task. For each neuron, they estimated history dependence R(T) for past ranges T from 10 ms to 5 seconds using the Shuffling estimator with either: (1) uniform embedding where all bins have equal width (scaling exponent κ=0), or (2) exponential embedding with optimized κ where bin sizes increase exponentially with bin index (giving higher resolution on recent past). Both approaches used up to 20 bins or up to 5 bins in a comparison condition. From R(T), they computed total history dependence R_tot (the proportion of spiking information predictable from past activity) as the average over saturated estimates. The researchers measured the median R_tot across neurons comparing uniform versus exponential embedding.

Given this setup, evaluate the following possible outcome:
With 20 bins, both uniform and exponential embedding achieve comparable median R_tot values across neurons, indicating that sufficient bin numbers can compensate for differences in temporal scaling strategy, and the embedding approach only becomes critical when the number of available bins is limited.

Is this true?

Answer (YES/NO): NO